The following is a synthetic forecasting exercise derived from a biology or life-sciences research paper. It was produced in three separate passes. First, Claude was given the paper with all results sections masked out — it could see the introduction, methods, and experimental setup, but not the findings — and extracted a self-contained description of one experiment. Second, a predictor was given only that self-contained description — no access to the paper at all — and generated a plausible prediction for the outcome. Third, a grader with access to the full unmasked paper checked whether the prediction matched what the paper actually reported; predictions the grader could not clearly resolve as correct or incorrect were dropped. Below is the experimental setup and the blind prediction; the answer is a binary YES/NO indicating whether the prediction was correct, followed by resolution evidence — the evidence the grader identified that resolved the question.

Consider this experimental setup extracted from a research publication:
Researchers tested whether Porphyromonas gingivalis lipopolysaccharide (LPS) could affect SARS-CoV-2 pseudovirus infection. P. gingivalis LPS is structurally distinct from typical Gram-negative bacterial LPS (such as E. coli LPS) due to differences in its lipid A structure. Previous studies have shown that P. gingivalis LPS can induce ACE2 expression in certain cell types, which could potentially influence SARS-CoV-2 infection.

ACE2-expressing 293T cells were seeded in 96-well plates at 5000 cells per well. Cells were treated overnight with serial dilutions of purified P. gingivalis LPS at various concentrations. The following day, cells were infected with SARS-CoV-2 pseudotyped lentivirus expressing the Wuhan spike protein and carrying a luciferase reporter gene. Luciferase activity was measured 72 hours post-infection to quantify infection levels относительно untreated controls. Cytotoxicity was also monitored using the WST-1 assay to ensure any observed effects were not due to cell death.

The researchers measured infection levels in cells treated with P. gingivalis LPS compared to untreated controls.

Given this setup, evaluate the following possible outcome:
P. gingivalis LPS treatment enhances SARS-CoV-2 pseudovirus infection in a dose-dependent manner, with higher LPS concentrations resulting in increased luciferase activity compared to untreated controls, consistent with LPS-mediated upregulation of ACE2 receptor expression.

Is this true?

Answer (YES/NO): NO